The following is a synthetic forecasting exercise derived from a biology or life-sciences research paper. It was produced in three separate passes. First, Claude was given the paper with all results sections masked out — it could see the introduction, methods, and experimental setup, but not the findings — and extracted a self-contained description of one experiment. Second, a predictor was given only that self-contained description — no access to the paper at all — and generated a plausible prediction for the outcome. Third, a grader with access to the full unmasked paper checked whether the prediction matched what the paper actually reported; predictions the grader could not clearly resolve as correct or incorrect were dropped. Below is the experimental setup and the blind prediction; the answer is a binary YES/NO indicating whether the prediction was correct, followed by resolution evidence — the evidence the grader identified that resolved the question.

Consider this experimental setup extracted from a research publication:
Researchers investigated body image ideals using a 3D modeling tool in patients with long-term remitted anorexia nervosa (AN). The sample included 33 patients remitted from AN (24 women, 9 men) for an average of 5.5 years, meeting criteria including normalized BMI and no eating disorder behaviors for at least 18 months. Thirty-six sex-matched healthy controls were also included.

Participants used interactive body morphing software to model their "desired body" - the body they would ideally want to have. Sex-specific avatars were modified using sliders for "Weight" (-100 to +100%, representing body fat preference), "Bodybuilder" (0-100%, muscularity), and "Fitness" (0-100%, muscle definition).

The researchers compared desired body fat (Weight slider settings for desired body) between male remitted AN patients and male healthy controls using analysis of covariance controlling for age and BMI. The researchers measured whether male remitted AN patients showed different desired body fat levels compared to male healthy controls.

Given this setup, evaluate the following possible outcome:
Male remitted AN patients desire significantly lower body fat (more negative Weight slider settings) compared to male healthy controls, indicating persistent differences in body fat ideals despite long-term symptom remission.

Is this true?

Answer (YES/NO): NO